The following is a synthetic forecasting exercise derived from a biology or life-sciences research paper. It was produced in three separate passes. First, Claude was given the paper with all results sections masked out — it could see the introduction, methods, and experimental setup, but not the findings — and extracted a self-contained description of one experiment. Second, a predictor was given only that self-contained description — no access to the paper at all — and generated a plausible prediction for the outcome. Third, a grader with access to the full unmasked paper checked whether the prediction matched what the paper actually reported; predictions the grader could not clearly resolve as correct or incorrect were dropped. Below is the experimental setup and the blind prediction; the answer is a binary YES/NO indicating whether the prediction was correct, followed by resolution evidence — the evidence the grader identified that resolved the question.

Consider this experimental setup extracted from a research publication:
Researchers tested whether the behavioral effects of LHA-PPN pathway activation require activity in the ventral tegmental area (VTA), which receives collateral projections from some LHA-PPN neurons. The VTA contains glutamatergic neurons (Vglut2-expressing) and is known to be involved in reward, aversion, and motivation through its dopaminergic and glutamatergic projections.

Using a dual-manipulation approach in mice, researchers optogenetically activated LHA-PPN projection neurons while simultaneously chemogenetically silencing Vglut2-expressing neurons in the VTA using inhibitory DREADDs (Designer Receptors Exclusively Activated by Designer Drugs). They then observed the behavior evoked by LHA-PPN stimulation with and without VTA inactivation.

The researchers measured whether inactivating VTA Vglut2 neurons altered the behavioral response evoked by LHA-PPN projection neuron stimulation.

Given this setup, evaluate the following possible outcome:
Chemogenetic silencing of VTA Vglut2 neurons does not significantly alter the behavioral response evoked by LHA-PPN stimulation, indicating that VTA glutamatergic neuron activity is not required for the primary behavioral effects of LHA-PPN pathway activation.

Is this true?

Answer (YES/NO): YES